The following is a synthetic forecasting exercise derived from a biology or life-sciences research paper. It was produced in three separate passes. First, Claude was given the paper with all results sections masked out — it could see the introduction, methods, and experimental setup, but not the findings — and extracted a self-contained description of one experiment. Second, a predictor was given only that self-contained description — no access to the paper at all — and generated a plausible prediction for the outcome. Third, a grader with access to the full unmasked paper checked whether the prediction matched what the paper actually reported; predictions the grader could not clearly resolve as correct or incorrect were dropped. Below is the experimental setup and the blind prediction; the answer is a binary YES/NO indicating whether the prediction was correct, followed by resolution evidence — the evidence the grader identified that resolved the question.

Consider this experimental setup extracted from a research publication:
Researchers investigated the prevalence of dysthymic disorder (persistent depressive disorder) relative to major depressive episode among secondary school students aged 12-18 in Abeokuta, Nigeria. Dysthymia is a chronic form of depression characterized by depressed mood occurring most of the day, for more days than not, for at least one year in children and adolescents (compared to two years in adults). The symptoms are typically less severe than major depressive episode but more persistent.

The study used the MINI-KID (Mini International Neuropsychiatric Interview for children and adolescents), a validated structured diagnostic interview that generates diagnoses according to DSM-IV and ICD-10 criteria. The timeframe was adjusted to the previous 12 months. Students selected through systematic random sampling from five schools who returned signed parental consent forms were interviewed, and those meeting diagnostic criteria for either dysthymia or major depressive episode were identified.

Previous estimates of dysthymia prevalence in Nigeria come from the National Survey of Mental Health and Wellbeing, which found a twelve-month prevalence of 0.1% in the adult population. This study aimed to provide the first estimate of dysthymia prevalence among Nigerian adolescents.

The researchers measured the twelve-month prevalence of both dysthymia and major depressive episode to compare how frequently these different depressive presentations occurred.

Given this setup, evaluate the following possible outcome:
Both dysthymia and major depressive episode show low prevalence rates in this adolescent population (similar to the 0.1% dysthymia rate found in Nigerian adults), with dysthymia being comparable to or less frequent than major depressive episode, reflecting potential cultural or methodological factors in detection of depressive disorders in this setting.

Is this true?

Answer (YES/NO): NO